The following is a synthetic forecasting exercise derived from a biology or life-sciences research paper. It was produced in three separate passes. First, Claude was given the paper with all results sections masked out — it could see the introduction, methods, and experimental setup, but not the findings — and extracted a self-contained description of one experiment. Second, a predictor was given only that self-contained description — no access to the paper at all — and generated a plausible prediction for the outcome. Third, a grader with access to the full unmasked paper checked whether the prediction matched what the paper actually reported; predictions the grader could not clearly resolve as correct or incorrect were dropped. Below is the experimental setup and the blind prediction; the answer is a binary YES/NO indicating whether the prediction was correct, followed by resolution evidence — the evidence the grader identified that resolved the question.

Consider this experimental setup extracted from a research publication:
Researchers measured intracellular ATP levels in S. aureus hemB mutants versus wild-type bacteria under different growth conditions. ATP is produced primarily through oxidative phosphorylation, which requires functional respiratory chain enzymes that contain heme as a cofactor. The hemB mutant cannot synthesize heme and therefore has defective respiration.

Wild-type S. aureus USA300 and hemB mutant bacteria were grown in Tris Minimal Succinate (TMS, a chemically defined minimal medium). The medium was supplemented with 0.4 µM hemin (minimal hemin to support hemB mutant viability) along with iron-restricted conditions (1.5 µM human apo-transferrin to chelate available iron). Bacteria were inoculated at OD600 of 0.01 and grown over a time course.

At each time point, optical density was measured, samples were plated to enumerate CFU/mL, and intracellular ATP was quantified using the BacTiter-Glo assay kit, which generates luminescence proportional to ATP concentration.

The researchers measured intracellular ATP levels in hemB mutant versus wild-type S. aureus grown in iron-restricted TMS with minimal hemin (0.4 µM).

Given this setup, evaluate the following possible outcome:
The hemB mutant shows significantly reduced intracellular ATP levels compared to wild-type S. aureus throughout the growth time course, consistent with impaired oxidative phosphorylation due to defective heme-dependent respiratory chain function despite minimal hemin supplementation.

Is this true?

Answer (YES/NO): NO